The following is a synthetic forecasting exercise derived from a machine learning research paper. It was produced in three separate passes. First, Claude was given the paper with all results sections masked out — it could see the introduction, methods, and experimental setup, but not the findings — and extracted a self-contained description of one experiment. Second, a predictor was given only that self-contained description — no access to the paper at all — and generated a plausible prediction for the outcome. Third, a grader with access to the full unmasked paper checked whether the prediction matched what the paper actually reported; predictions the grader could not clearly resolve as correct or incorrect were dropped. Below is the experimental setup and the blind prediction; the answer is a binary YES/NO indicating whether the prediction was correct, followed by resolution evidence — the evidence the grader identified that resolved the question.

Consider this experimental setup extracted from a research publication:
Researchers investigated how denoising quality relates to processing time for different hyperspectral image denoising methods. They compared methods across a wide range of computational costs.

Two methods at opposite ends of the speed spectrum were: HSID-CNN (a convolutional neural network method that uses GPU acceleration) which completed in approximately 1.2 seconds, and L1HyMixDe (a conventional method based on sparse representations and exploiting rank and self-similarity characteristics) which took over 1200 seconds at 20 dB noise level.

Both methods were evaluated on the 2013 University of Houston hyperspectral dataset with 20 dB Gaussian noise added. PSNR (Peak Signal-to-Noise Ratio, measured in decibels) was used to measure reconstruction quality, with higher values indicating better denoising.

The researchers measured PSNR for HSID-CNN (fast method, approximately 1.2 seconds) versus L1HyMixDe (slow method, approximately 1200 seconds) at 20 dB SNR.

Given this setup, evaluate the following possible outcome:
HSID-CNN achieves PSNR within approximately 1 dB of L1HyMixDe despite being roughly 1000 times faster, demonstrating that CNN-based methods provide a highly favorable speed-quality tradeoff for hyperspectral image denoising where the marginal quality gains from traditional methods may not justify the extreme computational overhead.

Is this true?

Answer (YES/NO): NO